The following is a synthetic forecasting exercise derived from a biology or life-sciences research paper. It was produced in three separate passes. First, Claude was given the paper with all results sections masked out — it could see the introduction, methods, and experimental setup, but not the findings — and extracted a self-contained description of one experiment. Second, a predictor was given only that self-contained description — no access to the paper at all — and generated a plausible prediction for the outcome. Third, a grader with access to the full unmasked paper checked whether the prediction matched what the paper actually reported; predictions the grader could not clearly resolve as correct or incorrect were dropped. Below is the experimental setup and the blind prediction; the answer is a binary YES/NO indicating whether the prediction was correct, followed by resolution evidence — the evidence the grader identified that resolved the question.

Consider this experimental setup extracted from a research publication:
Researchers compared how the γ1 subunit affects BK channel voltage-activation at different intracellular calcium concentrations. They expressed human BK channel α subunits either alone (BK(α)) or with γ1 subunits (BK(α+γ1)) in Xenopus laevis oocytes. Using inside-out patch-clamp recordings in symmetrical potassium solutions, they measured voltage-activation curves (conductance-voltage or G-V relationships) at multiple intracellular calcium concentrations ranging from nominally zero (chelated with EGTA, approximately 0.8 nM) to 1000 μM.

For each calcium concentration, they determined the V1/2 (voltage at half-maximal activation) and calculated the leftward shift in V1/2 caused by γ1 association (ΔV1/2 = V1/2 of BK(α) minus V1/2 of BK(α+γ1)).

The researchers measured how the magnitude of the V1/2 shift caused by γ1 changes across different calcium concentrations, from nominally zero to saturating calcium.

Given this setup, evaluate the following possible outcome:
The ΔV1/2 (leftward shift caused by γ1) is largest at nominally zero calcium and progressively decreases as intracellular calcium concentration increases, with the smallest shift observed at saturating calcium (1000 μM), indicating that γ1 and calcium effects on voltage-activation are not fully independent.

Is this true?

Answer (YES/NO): NO